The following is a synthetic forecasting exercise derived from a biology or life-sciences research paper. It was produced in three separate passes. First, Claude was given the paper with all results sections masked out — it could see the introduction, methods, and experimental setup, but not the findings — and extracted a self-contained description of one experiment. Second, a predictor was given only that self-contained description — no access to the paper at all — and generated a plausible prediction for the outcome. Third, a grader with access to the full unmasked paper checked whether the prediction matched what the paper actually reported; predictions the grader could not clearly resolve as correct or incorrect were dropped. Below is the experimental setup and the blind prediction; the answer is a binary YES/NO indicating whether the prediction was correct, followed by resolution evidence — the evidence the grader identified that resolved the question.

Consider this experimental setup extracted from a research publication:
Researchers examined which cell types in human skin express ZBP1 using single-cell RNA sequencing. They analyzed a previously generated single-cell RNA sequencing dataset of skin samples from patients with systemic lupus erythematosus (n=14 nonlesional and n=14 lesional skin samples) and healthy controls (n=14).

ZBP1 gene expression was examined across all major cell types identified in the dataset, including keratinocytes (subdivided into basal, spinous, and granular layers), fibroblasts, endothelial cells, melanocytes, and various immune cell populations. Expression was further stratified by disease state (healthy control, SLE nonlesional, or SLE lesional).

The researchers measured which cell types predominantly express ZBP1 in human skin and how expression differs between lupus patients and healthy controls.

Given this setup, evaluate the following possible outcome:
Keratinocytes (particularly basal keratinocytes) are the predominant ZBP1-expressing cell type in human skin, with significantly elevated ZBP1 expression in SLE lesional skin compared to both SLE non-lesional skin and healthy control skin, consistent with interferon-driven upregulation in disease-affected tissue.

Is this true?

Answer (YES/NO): NO